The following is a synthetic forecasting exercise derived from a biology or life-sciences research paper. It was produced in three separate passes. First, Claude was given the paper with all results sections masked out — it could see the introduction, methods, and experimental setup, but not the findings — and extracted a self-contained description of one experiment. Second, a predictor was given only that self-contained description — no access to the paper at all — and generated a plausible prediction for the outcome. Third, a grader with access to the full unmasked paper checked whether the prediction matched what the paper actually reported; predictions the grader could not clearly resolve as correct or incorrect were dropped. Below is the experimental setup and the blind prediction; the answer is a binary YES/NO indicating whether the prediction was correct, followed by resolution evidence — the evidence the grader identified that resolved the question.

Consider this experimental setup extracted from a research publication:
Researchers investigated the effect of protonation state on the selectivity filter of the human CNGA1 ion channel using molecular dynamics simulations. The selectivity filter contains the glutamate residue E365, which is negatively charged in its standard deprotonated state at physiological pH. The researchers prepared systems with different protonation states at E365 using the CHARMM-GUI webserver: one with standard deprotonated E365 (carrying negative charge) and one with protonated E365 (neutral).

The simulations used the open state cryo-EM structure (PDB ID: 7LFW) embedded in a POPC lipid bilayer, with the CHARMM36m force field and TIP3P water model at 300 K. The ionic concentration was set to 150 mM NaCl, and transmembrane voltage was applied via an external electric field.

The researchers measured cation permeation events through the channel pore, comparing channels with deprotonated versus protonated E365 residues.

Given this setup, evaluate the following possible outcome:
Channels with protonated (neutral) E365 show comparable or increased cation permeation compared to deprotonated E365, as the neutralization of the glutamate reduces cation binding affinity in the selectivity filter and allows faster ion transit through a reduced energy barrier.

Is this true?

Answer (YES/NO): YES